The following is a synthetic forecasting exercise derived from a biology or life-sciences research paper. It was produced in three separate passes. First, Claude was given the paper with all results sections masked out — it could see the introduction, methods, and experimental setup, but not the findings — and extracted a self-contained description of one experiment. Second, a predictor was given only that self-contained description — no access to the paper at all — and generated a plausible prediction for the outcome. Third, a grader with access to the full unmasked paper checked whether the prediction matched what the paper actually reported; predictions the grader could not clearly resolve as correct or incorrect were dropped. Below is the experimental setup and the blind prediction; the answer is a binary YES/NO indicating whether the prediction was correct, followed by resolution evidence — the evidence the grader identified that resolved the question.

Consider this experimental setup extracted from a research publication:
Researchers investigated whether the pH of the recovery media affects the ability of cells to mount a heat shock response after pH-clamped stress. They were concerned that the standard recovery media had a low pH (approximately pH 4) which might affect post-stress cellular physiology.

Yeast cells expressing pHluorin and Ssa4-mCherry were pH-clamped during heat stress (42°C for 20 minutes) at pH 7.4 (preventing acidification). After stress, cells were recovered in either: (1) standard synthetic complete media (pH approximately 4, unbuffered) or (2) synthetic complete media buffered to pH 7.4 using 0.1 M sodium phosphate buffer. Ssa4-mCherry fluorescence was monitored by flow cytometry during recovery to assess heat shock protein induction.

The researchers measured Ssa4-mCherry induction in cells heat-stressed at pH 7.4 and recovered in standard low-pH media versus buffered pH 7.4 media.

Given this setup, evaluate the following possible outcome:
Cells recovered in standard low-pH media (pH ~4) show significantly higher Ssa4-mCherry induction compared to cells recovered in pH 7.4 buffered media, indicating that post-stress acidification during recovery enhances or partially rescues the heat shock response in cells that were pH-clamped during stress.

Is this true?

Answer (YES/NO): YES